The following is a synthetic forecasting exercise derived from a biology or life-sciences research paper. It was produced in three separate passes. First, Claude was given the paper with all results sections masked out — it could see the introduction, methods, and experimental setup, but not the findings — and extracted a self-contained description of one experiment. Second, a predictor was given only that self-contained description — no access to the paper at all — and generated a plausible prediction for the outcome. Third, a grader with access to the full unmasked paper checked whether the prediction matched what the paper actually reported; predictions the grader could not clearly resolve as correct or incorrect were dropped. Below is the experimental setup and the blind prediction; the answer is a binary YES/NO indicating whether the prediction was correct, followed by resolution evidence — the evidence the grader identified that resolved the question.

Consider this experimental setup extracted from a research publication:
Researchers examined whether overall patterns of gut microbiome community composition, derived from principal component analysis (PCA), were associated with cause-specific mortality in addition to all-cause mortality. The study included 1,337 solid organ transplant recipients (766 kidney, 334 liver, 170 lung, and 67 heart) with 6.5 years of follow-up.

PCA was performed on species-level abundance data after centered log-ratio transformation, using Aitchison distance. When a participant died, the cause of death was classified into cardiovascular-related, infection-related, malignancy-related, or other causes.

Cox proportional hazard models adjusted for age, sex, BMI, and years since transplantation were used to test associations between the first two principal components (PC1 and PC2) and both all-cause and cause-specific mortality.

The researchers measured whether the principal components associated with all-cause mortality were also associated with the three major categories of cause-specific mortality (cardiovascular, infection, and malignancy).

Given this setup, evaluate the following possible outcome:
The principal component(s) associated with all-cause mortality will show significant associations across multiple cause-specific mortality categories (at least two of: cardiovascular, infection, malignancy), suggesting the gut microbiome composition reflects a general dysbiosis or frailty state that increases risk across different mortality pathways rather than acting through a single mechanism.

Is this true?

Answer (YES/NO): YES